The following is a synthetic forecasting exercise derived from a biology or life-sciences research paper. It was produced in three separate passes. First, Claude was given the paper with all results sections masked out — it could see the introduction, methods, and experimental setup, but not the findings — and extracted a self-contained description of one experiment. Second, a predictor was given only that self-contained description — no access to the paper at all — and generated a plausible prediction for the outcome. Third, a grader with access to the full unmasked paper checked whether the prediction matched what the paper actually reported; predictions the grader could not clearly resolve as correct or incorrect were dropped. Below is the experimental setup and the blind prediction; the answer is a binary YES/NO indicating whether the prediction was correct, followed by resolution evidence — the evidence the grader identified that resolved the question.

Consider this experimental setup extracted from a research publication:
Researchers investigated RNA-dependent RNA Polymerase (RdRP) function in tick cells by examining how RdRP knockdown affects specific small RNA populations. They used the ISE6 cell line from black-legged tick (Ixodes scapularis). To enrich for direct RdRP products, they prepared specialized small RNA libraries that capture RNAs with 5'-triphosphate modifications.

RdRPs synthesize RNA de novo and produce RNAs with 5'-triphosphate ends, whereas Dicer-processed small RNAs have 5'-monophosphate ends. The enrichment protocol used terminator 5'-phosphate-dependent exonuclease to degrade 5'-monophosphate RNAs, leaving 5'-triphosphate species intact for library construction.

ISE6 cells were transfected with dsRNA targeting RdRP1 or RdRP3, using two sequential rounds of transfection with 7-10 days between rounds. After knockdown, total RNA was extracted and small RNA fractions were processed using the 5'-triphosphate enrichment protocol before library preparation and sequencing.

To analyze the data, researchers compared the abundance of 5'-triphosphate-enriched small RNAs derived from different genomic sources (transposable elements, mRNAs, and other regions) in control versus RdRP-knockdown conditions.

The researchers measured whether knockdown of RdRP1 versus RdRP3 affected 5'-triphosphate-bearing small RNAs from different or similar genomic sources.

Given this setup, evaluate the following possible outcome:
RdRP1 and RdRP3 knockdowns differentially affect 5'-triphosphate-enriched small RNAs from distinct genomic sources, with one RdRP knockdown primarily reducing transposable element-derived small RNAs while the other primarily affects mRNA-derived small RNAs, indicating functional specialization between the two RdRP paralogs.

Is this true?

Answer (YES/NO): NO